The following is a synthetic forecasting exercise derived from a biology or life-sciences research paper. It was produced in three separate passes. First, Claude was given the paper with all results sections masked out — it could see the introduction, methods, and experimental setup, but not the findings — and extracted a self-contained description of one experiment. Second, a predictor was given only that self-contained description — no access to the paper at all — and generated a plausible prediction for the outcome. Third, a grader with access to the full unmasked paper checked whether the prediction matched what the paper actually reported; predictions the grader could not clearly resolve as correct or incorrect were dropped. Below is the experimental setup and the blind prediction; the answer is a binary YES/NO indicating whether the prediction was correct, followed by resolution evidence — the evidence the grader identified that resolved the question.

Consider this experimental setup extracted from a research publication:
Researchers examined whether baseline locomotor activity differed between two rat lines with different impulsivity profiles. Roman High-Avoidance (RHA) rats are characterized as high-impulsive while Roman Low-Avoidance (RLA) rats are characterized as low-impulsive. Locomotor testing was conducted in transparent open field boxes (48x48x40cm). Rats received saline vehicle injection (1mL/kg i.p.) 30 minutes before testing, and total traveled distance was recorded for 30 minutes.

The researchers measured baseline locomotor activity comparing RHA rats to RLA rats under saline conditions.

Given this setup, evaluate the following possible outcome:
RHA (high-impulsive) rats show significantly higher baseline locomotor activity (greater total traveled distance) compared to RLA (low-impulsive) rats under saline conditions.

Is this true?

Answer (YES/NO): NO